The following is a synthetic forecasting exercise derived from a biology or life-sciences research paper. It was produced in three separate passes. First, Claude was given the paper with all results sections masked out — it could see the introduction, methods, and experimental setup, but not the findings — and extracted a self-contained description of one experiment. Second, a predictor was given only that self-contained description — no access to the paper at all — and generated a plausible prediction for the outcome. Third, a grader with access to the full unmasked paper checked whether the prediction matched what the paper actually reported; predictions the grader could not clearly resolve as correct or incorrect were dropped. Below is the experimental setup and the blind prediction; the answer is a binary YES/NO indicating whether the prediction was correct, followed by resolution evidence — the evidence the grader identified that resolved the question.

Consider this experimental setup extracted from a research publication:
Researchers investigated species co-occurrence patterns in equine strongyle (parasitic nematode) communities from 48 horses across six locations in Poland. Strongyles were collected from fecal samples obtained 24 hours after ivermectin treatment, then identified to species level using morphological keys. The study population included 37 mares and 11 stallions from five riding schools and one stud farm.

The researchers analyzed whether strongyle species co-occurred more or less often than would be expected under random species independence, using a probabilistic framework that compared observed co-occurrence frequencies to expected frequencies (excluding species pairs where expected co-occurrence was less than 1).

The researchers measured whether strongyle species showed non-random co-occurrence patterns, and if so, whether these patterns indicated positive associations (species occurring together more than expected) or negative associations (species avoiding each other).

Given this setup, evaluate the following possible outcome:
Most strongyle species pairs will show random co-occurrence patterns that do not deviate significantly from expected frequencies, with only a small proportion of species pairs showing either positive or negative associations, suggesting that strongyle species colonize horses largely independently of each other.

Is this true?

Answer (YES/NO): YES